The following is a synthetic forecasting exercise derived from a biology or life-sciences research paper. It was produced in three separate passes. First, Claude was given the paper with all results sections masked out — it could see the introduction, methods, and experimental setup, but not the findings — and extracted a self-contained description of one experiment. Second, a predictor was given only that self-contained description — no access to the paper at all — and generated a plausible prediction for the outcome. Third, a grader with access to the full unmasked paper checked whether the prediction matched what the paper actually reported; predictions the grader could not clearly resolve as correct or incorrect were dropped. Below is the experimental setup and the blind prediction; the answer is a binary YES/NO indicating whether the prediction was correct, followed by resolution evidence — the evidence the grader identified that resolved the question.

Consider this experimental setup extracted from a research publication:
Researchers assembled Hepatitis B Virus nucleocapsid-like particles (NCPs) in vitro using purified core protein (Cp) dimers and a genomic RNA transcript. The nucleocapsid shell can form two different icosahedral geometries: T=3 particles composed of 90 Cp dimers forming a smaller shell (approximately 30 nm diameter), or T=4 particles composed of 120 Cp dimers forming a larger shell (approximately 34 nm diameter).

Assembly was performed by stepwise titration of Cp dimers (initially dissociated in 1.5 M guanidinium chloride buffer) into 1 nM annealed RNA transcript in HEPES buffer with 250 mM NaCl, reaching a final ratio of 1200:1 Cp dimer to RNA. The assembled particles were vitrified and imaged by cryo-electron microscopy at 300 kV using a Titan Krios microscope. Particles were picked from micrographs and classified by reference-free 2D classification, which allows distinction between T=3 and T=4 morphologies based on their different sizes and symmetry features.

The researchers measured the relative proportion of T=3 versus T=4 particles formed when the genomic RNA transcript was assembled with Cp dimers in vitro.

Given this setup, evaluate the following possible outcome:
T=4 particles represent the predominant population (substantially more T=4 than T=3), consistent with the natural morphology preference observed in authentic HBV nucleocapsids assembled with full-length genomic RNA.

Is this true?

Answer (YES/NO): YES